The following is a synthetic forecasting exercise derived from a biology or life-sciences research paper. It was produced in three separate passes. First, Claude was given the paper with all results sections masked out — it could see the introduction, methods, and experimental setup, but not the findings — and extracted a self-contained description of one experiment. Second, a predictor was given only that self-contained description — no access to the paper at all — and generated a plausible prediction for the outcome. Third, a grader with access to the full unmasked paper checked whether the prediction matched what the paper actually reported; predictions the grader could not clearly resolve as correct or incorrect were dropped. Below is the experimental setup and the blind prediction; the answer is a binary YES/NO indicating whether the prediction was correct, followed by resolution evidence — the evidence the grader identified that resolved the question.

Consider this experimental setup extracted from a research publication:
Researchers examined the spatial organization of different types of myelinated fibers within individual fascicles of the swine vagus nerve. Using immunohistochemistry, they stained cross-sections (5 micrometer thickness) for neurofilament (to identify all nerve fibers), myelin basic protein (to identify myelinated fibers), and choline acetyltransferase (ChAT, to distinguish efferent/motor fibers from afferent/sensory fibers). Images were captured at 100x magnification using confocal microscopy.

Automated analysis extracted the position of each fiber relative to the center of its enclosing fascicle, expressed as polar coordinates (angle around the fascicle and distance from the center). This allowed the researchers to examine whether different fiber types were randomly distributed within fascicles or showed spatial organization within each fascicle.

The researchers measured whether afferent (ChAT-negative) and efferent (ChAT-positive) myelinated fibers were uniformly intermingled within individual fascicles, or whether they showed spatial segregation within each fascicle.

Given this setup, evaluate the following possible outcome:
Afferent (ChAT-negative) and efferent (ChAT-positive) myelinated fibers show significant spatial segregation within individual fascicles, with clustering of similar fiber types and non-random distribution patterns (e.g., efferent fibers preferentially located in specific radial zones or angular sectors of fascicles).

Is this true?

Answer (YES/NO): NO